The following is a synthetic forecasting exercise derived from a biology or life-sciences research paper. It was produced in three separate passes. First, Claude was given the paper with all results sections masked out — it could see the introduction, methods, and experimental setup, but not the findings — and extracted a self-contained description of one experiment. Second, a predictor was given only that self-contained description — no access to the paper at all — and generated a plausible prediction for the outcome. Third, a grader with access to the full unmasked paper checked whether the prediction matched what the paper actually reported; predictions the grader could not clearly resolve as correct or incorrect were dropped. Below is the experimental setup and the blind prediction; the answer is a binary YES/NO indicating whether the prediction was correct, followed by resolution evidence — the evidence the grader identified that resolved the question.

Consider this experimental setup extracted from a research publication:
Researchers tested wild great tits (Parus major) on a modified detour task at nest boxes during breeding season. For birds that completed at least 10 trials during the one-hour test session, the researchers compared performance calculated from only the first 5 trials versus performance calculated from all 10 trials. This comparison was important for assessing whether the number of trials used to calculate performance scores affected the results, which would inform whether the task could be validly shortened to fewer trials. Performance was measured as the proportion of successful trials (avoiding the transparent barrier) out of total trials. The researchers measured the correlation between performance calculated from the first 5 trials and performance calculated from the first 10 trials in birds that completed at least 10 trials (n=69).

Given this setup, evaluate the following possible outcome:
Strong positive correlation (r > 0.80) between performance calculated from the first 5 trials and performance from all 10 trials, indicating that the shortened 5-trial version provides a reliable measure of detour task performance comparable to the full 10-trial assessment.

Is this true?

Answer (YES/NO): YES